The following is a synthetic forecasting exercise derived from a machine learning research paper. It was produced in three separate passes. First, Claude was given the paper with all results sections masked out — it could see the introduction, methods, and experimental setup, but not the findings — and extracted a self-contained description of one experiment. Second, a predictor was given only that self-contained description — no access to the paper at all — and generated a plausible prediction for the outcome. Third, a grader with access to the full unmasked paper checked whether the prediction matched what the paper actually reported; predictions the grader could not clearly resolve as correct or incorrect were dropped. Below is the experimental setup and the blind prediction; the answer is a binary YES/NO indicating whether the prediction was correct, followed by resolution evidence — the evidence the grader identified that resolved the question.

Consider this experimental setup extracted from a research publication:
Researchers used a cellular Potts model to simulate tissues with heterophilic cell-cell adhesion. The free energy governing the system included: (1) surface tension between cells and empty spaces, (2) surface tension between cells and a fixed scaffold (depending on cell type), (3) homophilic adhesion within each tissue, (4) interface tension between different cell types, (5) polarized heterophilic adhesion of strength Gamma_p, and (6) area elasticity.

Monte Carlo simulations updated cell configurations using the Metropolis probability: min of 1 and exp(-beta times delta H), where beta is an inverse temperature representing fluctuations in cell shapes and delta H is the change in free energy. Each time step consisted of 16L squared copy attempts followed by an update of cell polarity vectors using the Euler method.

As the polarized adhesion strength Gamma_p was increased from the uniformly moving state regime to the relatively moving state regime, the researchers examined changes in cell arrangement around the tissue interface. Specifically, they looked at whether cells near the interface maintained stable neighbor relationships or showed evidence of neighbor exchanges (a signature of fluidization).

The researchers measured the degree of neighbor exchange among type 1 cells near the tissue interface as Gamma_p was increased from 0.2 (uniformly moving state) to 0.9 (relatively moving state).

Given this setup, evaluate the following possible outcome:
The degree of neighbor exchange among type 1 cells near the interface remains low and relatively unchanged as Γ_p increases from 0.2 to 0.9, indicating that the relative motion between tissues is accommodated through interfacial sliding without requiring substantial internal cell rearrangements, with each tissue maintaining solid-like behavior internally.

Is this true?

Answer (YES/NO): NO